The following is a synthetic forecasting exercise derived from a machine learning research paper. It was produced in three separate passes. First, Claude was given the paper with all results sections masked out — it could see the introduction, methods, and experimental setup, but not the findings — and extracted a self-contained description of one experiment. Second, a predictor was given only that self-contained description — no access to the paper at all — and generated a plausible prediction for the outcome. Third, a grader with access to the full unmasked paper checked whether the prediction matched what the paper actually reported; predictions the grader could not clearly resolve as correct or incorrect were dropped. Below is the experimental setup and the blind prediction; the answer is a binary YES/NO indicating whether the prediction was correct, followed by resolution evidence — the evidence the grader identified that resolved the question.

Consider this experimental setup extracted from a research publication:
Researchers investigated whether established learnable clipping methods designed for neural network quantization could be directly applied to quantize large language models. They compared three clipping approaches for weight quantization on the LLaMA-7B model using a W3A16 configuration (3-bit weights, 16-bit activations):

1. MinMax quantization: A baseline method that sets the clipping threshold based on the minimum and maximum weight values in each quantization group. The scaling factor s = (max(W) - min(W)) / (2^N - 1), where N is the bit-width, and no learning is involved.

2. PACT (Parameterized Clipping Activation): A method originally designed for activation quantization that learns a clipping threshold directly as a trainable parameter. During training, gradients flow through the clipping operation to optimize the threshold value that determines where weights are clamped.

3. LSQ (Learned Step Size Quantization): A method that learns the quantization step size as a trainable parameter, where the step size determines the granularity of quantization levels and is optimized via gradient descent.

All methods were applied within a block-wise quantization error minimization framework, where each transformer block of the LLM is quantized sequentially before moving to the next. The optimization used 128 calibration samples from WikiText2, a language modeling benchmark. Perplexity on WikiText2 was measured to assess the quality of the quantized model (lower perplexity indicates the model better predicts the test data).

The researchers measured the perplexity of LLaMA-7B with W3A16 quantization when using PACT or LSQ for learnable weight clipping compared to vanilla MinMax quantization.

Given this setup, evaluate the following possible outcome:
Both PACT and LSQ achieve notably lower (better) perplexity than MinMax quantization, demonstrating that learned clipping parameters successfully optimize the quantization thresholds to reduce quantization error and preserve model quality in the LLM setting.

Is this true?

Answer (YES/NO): NO